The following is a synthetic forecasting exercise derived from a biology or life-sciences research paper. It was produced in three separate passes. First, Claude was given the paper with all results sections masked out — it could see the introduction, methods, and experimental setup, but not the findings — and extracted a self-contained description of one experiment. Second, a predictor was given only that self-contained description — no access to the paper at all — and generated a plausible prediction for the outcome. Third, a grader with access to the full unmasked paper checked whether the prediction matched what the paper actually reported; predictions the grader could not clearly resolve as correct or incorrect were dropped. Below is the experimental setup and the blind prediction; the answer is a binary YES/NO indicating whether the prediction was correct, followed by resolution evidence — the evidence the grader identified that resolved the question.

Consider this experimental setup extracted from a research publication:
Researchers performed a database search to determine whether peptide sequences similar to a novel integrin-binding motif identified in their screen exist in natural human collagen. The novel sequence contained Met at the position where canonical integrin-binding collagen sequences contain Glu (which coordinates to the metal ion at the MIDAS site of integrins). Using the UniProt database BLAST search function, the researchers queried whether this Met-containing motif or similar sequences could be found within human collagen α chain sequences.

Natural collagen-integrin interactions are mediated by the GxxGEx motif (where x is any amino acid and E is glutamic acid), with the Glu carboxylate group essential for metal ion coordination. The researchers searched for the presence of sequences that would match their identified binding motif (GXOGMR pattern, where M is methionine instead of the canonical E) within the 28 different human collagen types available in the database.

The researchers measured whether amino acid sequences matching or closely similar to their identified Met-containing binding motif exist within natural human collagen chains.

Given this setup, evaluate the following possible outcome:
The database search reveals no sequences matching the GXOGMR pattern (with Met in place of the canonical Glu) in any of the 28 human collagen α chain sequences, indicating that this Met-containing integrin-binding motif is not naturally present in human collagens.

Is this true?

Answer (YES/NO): YES